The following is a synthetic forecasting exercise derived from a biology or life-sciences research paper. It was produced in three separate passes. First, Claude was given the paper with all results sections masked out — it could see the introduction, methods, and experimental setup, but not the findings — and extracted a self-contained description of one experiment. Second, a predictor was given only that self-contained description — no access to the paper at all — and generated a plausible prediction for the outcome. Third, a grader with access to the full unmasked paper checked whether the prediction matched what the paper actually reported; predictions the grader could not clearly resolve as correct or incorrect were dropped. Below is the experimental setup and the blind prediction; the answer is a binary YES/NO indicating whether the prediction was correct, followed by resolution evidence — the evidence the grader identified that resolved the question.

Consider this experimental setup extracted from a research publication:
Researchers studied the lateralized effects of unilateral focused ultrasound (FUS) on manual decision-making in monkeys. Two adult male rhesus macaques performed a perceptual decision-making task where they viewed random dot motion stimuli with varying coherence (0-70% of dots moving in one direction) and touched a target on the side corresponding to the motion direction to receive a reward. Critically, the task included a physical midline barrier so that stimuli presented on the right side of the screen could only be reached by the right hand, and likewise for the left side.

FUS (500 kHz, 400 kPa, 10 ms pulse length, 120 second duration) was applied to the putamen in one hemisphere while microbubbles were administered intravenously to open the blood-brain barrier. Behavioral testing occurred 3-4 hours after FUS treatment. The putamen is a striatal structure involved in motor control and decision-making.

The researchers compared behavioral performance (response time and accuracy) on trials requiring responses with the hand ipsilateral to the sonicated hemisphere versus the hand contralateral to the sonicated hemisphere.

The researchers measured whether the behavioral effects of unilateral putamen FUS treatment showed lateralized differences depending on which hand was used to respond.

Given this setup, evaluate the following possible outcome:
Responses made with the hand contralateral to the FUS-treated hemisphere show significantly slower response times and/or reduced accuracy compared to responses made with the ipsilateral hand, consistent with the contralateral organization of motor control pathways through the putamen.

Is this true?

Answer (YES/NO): NO